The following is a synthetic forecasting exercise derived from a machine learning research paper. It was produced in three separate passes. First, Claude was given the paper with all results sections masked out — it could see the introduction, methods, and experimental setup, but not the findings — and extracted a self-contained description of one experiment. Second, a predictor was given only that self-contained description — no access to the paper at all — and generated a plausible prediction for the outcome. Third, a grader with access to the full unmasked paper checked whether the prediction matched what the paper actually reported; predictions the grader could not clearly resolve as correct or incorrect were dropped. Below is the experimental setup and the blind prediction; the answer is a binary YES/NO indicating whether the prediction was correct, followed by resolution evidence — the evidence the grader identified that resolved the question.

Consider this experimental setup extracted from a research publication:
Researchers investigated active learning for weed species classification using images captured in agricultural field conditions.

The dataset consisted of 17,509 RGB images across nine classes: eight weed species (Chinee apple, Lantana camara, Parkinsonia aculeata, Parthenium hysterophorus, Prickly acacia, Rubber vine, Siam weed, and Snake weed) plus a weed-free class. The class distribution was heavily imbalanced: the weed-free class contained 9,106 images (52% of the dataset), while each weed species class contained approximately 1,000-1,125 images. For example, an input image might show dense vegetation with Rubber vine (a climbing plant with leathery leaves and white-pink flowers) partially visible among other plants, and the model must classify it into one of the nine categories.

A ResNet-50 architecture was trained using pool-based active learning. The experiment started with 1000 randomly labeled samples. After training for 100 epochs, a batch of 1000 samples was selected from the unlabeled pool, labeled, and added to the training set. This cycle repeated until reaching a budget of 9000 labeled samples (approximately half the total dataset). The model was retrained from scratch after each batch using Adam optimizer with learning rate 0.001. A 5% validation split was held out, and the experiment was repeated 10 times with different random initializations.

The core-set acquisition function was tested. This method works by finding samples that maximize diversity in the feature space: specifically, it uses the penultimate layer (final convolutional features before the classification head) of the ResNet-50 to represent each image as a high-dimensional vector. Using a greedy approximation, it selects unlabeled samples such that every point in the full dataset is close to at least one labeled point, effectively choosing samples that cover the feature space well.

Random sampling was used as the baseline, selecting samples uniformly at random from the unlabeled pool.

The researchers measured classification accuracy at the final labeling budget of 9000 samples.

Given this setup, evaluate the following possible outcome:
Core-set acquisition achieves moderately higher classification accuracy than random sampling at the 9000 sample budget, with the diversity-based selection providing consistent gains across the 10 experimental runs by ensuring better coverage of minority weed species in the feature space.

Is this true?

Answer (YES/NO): NO